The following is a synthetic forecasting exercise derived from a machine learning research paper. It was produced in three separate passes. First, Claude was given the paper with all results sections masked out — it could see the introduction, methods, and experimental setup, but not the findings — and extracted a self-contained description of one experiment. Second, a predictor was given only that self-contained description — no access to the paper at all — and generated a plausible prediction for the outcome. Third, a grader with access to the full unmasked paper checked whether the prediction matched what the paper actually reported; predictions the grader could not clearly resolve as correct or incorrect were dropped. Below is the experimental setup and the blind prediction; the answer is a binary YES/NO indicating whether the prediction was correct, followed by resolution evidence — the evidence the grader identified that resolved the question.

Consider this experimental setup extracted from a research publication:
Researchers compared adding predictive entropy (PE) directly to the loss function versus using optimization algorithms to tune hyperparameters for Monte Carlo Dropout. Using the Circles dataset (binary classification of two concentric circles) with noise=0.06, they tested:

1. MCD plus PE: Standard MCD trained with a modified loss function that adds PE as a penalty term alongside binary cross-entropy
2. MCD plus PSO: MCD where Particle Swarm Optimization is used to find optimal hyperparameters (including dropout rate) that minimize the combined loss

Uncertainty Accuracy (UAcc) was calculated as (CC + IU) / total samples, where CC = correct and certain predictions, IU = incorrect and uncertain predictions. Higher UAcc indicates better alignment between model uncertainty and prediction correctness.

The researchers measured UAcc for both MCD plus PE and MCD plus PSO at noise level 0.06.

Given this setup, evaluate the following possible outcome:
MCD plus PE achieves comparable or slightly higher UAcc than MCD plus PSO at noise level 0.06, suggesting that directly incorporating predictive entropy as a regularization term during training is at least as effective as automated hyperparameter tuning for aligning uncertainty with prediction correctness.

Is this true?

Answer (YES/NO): NO